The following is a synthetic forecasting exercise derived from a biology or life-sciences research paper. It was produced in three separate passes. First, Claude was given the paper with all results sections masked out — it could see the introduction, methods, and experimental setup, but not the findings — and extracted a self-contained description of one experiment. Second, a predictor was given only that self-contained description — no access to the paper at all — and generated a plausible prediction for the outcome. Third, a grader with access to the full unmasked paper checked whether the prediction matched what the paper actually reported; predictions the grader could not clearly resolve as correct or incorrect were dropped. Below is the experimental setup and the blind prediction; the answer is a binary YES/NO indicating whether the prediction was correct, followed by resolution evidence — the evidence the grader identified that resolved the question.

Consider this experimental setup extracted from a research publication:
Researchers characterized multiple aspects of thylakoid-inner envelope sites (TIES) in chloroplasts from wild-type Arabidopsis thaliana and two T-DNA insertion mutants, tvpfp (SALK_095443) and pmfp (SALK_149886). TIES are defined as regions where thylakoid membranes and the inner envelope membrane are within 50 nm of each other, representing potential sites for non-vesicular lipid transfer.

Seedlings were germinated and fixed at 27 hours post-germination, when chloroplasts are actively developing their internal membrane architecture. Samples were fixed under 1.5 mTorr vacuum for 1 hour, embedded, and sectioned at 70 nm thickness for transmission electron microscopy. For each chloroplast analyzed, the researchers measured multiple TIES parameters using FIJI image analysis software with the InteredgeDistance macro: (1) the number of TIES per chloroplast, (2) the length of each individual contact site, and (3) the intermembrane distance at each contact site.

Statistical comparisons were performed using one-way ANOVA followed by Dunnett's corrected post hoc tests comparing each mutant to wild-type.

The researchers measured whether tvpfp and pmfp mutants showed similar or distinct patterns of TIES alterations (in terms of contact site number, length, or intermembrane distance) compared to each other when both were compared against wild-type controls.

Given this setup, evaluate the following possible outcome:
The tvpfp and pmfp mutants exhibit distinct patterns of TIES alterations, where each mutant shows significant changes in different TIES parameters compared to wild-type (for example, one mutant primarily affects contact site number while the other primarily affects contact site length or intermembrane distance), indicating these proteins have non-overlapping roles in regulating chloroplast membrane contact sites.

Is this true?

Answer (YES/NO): YES